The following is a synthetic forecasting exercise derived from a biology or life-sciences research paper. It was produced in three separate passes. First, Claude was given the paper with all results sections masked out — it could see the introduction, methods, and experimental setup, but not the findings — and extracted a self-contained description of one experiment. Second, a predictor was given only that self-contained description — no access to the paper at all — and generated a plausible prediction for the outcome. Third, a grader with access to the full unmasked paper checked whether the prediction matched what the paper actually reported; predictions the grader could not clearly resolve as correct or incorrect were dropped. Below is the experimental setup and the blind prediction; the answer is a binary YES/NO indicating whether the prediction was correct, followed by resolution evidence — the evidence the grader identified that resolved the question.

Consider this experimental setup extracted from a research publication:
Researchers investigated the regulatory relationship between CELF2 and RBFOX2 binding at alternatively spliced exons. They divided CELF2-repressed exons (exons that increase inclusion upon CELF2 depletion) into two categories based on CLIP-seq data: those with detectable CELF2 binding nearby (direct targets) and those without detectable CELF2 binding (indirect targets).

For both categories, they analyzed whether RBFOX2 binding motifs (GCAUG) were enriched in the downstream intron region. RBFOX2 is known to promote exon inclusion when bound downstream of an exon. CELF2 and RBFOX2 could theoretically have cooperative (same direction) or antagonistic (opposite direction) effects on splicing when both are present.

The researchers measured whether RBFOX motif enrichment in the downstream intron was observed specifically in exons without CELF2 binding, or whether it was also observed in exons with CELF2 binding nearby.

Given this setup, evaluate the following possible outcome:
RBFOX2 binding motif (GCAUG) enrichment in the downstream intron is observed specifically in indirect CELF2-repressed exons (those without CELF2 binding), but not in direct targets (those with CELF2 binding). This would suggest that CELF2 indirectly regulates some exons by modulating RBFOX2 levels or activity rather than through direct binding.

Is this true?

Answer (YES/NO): NO